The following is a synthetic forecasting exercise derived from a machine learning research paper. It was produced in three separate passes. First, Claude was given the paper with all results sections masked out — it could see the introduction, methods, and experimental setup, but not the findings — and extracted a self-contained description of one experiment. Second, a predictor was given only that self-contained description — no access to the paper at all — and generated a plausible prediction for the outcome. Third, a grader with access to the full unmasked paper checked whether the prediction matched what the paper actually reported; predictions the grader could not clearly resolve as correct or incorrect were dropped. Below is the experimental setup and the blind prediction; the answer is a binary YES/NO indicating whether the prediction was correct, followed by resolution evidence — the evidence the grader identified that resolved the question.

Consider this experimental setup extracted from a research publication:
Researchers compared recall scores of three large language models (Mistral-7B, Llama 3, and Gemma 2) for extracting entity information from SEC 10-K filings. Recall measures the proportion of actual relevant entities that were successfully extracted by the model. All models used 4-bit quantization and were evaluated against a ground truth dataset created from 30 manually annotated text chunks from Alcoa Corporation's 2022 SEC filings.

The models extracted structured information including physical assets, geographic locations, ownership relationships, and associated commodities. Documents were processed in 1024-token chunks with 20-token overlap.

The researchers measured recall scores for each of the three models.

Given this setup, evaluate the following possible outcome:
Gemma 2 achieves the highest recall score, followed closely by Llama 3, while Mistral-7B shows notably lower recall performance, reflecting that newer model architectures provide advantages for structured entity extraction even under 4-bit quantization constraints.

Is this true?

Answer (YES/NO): NO